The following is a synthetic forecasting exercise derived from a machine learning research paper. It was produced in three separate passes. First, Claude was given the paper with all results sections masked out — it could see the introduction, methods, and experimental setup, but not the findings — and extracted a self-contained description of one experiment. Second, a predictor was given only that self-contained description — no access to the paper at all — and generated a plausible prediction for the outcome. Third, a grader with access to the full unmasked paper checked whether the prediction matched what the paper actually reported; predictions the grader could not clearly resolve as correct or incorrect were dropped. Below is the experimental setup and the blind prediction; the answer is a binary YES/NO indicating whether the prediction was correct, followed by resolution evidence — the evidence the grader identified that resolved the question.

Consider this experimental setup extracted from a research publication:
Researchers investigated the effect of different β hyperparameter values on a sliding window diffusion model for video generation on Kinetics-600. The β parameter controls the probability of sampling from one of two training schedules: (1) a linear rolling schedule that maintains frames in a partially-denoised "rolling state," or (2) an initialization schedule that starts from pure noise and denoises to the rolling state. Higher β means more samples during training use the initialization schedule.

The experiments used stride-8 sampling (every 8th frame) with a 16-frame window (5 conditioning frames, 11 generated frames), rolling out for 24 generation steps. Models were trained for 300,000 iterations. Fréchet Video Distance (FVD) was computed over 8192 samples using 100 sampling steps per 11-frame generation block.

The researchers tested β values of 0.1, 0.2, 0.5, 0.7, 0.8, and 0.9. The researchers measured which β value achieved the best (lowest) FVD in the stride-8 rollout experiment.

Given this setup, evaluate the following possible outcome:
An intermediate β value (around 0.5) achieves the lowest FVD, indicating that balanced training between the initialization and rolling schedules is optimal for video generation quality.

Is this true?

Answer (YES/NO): NO